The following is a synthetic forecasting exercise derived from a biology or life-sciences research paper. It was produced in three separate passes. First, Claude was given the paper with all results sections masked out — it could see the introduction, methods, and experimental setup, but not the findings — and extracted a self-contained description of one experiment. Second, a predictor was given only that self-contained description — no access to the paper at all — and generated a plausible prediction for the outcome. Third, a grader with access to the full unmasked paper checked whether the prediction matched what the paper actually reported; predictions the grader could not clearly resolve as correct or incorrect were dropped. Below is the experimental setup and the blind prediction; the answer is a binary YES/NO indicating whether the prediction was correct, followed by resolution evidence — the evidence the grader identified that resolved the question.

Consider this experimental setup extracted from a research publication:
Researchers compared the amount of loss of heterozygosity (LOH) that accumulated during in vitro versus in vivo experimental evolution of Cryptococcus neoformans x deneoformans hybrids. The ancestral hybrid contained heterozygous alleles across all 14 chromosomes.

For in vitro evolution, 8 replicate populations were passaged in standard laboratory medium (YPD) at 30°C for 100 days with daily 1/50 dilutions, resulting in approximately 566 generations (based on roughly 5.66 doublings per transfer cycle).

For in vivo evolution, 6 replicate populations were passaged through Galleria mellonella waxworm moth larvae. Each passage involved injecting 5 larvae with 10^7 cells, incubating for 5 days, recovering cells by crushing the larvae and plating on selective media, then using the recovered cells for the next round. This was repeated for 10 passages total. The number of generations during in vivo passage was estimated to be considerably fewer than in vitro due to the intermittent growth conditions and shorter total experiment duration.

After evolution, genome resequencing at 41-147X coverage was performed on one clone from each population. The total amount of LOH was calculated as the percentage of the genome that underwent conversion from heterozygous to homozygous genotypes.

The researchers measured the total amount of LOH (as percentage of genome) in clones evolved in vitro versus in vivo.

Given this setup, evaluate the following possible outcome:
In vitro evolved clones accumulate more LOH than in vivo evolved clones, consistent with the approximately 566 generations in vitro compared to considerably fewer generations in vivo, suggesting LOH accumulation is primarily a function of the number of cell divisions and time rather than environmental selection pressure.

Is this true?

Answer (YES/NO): YES